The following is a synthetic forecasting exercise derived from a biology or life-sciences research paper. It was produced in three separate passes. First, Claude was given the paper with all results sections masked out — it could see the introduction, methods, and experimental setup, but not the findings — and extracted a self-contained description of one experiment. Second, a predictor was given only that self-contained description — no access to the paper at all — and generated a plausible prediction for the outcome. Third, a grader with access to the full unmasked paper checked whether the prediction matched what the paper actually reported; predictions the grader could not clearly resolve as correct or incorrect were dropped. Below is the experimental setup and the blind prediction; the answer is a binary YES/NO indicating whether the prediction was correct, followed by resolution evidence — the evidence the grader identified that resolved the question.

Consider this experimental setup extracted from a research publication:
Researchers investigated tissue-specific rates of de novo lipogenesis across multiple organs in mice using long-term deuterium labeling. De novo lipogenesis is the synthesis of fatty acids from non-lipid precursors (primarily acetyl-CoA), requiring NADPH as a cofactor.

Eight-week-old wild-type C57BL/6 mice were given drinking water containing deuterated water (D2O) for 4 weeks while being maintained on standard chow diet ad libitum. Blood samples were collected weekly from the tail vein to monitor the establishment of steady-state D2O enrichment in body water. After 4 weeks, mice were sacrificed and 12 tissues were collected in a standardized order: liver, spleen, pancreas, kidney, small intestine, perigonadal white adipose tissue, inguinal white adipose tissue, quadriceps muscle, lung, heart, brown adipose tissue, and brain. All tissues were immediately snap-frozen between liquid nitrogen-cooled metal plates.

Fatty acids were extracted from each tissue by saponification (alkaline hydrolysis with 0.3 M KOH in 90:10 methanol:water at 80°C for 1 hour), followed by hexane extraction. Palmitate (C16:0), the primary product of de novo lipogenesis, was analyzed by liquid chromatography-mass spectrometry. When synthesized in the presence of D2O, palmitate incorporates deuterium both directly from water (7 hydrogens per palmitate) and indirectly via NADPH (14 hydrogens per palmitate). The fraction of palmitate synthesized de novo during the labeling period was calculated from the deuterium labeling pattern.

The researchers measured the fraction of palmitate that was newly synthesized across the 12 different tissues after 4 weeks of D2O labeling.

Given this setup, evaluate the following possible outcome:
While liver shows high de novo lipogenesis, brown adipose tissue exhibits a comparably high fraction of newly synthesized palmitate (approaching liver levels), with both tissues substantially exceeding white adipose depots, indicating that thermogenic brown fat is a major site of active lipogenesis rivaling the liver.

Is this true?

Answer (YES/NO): NO